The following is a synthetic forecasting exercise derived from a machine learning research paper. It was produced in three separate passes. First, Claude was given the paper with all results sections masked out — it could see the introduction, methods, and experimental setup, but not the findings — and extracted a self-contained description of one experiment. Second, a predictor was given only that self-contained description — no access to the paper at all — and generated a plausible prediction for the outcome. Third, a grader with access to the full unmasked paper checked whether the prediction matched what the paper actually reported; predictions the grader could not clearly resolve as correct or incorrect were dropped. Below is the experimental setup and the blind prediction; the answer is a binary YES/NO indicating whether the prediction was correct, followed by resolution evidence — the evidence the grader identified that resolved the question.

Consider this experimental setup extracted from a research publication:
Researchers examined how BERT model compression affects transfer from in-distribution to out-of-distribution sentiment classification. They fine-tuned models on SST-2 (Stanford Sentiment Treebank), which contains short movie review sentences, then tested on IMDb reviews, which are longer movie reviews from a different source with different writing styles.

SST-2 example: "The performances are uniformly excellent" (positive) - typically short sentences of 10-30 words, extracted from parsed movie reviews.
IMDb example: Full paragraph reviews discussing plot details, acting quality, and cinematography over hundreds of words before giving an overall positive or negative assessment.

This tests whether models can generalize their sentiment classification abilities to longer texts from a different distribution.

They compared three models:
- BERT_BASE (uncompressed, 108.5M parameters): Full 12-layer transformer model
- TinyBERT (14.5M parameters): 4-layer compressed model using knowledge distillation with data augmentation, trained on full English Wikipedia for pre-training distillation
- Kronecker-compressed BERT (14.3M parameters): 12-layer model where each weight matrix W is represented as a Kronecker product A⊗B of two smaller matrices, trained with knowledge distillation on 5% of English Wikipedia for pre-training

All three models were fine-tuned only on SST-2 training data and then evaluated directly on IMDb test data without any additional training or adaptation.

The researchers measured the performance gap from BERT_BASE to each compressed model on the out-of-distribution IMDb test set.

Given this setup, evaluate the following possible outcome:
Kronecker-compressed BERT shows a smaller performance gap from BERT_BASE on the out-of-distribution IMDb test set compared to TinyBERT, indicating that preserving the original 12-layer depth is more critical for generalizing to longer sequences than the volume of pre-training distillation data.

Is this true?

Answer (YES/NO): YES